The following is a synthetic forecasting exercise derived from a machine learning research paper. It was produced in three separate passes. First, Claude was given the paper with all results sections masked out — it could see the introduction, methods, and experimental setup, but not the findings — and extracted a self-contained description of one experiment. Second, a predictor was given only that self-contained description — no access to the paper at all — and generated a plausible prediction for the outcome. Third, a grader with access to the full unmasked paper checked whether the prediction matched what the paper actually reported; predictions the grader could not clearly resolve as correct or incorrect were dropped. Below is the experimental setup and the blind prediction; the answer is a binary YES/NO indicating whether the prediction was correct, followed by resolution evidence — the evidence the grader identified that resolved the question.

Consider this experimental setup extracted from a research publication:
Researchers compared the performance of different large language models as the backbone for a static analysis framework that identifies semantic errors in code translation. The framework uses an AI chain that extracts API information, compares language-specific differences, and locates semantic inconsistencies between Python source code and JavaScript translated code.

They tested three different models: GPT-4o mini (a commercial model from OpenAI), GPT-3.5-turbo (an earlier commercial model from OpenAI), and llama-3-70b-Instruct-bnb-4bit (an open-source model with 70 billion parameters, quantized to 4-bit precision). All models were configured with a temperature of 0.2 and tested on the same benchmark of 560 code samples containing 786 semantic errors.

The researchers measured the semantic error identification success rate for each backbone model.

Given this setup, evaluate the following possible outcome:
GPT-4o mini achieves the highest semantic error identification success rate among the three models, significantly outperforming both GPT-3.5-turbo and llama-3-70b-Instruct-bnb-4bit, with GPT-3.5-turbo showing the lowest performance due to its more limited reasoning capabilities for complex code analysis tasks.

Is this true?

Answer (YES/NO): NO